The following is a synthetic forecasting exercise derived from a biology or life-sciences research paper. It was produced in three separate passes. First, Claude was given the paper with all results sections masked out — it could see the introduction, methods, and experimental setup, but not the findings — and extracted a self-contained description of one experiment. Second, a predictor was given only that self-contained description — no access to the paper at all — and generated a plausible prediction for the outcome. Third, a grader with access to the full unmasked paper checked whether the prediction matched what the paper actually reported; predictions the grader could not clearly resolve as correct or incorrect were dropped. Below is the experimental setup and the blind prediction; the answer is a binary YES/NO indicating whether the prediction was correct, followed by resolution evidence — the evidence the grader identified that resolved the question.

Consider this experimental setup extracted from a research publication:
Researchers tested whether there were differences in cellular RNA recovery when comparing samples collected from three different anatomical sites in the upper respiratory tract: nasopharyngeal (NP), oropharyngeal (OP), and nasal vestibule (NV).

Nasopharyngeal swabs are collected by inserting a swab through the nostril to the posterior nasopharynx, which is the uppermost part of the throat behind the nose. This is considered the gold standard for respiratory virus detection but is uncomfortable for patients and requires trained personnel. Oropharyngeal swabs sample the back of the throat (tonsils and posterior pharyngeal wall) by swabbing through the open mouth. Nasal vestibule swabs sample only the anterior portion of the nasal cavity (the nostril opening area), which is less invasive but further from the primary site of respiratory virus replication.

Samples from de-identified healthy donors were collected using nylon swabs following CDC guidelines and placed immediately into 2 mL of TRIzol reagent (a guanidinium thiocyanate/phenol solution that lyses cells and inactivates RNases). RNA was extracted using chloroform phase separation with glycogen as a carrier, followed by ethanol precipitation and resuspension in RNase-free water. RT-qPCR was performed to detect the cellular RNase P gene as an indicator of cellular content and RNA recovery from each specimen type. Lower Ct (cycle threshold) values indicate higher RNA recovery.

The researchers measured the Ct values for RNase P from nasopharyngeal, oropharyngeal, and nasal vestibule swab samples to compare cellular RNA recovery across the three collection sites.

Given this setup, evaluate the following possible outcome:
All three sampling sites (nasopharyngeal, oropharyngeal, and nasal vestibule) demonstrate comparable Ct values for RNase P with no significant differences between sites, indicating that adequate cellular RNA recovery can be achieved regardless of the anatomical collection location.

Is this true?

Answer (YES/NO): NO